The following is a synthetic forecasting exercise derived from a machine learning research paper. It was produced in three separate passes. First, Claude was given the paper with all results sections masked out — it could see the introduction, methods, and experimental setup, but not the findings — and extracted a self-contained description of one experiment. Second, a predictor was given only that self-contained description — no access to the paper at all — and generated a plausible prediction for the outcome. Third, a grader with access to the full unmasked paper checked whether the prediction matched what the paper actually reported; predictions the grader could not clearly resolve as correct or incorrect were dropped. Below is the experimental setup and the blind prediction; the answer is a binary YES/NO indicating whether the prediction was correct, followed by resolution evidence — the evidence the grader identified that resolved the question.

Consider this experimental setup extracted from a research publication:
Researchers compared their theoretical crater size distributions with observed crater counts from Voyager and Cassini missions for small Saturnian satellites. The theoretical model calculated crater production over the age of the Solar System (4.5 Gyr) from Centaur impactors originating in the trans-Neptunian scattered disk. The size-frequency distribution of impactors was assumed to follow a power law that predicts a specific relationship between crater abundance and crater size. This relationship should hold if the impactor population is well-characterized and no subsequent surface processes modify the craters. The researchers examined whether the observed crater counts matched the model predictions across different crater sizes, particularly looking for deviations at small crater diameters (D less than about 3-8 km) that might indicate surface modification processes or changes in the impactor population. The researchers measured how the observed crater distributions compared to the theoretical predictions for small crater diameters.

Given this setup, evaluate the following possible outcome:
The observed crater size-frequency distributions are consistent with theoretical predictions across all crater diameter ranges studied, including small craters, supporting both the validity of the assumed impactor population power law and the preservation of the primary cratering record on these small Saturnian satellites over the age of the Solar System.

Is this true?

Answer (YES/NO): NO